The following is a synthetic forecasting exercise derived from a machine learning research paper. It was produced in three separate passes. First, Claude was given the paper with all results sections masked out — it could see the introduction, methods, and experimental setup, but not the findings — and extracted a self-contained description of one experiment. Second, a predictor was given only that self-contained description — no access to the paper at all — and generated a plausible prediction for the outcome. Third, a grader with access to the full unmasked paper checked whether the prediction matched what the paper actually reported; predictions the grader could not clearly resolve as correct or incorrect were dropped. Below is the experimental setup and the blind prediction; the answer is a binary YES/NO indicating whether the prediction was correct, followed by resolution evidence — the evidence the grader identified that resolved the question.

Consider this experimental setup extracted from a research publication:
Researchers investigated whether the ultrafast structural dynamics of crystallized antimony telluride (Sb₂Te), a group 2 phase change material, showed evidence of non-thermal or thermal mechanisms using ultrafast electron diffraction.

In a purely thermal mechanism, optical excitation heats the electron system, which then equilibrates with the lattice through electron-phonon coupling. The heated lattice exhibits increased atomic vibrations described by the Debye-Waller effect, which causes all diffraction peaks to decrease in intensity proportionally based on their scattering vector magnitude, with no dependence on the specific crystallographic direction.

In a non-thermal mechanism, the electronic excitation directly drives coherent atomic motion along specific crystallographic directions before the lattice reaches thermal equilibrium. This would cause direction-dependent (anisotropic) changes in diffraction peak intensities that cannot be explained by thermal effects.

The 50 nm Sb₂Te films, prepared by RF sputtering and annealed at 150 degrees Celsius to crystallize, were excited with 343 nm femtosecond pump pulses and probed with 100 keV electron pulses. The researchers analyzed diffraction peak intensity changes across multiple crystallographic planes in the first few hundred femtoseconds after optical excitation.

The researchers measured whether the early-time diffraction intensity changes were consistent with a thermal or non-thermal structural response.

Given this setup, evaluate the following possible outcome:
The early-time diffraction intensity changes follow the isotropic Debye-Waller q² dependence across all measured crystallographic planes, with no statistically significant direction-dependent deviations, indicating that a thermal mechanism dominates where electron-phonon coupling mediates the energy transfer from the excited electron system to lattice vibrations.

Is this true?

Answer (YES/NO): NO